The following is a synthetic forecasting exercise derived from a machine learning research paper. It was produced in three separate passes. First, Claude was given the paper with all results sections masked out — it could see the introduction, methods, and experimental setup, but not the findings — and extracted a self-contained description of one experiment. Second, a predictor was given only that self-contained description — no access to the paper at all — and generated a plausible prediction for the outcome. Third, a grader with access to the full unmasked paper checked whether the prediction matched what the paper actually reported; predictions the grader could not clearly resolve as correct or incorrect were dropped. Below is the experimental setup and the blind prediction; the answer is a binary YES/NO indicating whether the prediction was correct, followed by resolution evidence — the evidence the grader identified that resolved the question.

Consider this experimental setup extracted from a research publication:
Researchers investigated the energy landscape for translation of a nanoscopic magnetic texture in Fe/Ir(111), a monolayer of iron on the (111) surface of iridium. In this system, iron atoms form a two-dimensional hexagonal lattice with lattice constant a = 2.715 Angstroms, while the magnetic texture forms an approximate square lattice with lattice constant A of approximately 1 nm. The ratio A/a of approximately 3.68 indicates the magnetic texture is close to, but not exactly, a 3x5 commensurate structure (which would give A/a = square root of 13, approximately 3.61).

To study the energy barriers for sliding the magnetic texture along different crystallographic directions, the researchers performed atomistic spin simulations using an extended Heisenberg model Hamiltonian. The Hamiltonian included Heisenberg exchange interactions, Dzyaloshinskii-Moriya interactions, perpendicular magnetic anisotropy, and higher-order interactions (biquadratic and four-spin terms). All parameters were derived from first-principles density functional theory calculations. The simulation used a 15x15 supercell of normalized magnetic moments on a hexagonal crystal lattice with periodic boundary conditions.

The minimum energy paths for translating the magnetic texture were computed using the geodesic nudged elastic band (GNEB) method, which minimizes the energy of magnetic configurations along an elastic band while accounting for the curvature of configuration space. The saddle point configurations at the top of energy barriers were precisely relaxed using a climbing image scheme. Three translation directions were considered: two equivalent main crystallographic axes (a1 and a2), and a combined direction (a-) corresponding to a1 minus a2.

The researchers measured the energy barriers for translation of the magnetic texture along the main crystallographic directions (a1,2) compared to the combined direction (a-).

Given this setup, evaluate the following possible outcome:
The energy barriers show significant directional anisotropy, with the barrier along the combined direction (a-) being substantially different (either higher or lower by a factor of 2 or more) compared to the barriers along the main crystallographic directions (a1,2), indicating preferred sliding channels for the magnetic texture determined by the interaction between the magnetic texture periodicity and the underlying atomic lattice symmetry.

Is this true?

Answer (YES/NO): YES